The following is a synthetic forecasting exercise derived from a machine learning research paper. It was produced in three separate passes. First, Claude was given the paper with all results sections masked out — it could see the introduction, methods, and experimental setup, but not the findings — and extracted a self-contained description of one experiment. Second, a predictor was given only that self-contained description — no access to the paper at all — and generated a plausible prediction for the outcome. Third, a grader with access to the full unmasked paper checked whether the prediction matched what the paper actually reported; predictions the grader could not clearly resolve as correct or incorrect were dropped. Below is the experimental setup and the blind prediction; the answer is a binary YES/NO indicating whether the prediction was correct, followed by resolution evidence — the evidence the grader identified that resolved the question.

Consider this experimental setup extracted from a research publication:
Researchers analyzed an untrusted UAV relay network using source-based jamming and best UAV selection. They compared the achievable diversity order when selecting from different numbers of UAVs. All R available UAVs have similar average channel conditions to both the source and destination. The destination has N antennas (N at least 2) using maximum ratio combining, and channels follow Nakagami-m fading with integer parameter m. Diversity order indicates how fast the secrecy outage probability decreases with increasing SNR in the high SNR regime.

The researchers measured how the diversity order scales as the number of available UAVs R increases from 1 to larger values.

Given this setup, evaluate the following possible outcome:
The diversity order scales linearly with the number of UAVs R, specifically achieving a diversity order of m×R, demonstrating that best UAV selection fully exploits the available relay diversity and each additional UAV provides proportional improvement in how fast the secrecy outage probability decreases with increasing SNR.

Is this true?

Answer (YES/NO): NO